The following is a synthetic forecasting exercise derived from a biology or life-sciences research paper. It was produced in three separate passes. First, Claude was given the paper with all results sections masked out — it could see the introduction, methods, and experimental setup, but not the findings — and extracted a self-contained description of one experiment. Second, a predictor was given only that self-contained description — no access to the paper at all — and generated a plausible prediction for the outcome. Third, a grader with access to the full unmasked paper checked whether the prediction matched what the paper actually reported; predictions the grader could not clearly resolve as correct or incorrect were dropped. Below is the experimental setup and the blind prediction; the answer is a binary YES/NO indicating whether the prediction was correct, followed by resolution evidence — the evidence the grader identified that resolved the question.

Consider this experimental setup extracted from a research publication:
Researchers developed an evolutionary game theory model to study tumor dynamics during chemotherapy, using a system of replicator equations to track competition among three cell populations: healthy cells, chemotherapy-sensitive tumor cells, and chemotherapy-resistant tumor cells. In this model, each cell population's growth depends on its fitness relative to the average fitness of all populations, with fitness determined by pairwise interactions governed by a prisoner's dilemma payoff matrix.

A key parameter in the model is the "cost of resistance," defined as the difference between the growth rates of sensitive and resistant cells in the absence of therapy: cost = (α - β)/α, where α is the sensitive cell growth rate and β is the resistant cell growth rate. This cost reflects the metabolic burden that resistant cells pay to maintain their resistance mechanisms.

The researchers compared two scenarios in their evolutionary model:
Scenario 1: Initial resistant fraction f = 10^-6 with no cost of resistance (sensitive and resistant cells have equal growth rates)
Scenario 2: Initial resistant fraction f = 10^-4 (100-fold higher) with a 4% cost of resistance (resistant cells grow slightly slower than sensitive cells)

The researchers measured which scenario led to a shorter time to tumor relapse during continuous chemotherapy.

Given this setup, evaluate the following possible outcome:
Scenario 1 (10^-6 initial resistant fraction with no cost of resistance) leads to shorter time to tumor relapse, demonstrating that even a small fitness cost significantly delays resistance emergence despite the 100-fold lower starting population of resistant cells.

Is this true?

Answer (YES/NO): YES